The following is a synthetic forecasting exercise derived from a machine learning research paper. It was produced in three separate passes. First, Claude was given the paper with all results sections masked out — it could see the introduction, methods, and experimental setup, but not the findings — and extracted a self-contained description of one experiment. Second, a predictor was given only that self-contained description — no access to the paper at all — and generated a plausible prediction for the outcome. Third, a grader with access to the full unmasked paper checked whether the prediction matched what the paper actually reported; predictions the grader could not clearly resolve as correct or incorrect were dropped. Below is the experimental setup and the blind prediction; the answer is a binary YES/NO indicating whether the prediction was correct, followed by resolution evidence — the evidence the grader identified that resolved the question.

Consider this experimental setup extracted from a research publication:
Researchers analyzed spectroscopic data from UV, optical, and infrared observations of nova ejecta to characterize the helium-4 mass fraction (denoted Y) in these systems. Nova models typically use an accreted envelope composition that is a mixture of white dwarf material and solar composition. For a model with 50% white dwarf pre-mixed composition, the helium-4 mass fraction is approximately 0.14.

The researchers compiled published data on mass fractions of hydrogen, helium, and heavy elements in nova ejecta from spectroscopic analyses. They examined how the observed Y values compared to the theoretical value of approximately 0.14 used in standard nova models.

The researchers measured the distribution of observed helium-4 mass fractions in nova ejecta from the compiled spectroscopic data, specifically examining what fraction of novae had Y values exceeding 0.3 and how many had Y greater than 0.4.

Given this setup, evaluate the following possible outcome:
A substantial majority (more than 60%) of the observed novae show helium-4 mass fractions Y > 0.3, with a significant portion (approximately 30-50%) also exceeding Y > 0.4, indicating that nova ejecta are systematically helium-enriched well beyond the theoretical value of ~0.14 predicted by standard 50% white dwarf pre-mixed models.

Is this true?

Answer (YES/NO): NO